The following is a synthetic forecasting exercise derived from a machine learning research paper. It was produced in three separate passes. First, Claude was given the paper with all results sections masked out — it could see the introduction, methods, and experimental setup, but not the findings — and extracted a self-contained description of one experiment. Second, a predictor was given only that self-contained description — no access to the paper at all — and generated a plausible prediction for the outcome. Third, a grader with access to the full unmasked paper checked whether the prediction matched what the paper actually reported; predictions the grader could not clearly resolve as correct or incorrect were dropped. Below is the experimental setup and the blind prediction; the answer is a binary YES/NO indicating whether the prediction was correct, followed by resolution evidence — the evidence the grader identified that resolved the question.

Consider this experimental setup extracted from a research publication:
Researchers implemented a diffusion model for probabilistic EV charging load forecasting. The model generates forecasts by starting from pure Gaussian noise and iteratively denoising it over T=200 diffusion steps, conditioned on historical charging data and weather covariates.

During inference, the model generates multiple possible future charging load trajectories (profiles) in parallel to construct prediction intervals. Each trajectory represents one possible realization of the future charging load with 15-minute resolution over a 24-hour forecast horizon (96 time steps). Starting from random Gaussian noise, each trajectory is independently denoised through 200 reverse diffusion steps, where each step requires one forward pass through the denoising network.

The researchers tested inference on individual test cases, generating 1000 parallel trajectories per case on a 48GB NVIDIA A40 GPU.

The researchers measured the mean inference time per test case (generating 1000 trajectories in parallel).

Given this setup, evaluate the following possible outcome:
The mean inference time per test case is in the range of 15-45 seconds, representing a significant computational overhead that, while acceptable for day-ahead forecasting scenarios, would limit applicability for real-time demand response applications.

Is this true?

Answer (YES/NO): NO